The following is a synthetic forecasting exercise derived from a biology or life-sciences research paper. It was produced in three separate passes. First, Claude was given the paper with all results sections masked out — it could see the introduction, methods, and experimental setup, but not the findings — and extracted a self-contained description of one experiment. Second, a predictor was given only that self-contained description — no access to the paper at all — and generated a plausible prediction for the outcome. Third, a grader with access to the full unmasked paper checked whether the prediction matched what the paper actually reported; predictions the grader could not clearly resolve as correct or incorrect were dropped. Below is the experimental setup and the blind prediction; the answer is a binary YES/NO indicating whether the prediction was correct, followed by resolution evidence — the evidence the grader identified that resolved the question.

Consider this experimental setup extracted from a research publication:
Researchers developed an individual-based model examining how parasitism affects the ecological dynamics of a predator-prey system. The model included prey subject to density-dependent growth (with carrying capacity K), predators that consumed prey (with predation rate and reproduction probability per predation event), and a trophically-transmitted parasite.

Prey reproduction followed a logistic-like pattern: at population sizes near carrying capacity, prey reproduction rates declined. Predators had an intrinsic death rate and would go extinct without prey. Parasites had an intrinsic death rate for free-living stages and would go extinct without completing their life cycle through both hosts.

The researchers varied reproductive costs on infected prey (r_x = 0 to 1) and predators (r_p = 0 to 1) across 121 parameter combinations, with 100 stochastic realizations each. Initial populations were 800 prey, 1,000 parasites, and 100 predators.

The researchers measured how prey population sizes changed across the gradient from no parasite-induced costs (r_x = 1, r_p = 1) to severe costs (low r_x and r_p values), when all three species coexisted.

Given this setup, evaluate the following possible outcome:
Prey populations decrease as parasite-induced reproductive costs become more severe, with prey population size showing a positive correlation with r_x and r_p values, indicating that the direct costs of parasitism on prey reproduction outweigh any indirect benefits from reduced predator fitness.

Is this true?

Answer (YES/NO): NO